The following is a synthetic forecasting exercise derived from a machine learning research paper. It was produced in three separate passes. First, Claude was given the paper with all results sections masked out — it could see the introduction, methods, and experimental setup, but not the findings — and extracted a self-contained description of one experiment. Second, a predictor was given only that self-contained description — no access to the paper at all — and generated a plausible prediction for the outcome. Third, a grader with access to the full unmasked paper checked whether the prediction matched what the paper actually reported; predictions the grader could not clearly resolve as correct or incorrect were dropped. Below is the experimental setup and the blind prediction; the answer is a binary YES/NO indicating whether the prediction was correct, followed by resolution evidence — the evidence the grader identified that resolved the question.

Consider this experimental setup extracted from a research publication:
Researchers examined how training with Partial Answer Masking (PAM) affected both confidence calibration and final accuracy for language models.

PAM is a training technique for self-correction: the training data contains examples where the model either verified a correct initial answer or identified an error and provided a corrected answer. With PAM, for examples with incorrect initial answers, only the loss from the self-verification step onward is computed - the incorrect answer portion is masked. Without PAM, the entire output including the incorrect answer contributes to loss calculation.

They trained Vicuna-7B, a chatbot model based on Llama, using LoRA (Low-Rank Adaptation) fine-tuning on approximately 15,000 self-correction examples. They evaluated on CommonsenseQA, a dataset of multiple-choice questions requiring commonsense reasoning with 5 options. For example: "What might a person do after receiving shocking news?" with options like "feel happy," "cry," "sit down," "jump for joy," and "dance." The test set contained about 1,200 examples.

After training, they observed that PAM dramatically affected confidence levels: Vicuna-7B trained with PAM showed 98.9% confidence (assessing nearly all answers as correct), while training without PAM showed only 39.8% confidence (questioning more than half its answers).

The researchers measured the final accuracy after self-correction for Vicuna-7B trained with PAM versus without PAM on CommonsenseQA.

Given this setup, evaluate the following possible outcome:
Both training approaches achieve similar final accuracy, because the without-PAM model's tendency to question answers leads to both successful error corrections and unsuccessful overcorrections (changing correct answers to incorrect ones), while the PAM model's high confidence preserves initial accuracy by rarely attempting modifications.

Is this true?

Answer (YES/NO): NO